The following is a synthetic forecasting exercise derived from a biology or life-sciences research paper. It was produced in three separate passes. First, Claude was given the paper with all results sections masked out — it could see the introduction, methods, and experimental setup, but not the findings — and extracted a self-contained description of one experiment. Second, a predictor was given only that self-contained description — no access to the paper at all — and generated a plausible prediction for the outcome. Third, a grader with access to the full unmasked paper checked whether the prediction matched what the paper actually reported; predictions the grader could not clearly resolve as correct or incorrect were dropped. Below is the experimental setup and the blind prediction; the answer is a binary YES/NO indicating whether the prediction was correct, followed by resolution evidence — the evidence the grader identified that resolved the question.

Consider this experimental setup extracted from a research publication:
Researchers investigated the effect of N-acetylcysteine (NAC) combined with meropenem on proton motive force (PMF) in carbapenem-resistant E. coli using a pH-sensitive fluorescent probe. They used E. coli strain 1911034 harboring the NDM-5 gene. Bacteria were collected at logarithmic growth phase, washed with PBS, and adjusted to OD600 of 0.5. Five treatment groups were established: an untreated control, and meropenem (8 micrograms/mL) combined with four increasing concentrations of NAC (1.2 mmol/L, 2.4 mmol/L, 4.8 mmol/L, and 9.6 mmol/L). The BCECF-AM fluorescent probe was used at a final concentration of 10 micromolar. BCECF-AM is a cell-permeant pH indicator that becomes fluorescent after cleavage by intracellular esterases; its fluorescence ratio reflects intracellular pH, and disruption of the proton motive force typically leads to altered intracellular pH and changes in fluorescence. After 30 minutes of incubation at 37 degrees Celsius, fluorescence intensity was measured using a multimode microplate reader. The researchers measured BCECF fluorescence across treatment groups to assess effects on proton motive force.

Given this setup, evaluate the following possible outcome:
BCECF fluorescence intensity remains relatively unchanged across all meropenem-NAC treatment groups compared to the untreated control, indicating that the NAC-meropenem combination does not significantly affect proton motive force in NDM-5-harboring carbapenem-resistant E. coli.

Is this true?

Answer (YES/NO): YES